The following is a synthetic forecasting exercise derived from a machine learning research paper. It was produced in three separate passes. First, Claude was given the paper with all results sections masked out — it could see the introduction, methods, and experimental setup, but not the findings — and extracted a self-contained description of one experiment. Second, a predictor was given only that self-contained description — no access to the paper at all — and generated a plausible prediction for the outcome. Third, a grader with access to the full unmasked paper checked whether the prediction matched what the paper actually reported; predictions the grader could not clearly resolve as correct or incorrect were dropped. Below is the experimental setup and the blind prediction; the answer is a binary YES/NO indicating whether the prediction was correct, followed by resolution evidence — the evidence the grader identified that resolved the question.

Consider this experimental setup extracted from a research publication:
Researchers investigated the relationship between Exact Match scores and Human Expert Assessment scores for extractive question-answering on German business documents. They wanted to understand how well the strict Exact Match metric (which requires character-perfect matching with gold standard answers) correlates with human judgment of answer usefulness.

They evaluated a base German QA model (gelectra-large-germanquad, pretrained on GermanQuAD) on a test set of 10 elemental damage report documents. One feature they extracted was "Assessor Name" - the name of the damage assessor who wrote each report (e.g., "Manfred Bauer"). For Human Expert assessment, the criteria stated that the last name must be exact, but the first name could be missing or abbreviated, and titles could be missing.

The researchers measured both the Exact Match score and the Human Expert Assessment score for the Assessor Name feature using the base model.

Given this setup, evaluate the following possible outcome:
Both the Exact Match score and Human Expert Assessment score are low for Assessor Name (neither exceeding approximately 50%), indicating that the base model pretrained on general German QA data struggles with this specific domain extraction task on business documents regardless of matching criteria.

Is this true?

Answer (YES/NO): NO